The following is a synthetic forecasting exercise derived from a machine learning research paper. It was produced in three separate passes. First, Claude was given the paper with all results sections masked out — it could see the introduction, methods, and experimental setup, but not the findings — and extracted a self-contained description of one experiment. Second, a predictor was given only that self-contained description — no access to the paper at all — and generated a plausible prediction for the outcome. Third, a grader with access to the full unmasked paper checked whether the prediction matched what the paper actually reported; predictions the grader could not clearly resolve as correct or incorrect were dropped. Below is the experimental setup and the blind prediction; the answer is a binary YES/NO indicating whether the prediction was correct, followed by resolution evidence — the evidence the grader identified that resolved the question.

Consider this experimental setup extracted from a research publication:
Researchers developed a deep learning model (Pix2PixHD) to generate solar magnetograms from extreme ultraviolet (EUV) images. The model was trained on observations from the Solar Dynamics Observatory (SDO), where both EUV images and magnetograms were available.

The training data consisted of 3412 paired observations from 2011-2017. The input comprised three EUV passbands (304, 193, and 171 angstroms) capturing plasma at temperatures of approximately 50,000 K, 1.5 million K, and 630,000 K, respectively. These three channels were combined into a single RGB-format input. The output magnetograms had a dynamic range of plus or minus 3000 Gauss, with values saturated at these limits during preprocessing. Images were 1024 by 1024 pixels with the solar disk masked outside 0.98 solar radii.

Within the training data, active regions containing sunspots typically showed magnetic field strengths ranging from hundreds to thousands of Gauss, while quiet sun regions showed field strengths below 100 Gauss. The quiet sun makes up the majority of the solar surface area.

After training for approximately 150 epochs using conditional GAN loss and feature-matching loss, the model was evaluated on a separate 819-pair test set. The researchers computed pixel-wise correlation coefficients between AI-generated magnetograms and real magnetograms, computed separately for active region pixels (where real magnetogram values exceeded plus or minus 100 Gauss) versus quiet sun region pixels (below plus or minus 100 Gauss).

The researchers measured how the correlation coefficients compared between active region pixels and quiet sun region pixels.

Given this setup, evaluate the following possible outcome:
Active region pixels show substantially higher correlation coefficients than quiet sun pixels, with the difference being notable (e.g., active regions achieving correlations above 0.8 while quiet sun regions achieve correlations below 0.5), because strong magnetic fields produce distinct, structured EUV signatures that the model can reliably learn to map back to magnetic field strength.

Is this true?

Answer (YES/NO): NO